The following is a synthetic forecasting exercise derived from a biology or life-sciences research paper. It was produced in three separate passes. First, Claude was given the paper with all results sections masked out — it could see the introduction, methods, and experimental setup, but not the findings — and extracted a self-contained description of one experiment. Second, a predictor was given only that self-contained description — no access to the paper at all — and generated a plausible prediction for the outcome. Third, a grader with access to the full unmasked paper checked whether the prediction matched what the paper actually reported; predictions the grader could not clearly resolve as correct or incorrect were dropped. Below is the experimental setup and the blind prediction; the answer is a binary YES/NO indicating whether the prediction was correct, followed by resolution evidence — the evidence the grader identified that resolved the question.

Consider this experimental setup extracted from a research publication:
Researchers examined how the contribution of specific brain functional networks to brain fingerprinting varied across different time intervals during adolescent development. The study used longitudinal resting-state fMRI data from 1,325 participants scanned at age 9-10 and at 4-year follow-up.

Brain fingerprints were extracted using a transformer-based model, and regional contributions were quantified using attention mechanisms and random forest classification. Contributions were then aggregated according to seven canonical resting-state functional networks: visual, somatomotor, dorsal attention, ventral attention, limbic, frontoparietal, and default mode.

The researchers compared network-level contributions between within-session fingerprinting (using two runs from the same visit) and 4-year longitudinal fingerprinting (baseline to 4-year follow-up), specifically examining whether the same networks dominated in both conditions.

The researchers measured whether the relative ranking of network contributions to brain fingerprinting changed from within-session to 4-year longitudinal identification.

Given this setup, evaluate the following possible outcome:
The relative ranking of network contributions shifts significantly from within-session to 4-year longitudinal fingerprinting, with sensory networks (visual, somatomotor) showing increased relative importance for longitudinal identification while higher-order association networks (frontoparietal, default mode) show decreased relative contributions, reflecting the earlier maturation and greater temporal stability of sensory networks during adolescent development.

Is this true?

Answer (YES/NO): NO